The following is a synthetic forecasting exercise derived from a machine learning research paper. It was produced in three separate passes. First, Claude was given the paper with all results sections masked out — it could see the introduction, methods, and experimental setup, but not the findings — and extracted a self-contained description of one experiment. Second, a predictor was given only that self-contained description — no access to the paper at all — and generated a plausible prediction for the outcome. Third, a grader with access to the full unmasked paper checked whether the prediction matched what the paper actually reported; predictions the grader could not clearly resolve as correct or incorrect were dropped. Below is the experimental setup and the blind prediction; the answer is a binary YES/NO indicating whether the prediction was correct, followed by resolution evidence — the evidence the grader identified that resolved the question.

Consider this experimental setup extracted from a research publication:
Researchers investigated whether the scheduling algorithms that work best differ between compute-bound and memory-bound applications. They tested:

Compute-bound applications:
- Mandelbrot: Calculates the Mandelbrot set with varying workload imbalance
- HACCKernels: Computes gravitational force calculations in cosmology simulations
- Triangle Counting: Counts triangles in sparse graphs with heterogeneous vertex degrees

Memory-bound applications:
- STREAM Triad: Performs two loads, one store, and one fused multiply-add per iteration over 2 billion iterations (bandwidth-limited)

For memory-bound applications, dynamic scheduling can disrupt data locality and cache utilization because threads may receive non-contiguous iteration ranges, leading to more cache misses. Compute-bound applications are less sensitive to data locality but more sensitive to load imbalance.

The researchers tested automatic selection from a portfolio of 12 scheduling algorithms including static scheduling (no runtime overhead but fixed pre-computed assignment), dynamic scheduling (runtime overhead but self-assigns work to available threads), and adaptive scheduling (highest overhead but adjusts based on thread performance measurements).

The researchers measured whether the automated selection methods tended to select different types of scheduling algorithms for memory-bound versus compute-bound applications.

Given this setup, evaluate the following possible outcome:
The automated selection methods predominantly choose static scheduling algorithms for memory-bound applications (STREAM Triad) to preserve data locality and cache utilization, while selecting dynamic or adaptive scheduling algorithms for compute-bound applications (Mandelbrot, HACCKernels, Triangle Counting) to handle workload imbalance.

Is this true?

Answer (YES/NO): NO